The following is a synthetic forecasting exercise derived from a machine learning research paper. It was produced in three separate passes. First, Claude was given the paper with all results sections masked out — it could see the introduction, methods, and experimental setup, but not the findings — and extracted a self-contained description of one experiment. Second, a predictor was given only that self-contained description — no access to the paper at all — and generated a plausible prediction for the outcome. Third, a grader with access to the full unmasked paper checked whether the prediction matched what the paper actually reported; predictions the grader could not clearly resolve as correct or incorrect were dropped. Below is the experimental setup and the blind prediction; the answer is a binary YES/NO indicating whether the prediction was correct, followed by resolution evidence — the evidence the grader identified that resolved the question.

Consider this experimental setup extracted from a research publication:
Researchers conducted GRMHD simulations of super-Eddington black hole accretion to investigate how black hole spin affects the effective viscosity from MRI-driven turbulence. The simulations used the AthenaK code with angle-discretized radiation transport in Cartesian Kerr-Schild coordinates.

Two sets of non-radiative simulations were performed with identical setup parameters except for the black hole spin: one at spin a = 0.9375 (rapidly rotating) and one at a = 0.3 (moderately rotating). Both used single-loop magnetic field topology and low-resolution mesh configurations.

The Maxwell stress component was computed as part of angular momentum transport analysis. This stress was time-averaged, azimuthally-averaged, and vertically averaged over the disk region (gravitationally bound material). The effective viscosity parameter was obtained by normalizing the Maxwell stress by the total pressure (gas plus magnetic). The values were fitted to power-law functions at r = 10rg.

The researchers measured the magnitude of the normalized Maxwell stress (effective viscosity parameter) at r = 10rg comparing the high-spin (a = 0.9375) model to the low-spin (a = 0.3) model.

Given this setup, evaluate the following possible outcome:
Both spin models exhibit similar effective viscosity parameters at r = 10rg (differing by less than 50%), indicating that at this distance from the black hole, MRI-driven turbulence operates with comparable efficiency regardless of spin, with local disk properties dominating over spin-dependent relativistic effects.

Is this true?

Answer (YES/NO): YES